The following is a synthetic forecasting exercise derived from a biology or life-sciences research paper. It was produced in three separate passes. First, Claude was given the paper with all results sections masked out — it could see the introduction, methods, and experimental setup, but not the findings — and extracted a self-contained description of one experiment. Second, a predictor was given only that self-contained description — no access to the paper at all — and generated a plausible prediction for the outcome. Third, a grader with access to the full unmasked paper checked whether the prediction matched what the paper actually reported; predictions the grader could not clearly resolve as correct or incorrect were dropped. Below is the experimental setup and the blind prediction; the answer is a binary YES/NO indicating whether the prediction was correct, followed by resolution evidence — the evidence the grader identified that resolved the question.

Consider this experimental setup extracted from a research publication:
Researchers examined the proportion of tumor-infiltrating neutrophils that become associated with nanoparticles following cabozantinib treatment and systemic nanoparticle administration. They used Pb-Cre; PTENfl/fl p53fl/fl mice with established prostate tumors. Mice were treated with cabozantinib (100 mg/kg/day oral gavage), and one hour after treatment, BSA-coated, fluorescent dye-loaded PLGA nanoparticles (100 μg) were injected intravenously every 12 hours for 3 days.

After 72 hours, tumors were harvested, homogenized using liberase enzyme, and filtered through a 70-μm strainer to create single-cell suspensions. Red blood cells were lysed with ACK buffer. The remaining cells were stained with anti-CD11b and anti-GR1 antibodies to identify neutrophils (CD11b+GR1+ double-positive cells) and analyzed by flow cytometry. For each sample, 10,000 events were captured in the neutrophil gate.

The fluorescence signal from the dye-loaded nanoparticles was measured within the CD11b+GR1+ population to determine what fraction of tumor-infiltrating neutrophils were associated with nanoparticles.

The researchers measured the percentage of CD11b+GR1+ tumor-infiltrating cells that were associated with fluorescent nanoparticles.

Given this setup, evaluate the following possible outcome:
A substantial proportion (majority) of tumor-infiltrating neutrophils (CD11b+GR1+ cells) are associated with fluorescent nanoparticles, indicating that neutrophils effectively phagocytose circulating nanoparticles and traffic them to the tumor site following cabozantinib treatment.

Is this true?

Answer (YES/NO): NO